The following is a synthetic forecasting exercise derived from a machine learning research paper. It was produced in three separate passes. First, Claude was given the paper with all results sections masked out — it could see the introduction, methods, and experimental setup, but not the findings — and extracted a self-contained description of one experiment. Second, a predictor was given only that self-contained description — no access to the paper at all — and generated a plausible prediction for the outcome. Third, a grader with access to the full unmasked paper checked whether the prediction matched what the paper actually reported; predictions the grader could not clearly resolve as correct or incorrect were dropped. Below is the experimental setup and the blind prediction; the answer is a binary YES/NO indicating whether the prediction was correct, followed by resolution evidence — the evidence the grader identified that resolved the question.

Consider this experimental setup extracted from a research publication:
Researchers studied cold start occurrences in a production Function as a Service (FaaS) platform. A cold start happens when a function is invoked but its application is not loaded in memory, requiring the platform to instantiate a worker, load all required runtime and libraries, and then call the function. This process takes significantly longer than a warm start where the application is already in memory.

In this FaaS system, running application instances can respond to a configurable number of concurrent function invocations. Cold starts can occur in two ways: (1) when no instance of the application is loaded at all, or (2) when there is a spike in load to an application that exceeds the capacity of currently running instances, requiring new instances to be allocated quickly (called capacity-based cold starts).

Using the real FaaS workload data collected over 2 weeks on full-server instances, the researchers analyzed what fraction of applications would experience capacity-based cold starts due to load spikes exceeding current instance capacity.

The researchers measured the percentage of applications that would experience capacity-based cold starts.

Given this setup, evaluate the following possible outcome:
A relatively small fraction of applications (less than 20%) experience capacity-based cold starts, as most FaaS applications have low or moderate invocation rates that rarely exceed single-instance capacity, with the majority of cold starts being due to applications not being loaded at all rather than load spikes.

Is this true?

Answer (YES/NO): NO